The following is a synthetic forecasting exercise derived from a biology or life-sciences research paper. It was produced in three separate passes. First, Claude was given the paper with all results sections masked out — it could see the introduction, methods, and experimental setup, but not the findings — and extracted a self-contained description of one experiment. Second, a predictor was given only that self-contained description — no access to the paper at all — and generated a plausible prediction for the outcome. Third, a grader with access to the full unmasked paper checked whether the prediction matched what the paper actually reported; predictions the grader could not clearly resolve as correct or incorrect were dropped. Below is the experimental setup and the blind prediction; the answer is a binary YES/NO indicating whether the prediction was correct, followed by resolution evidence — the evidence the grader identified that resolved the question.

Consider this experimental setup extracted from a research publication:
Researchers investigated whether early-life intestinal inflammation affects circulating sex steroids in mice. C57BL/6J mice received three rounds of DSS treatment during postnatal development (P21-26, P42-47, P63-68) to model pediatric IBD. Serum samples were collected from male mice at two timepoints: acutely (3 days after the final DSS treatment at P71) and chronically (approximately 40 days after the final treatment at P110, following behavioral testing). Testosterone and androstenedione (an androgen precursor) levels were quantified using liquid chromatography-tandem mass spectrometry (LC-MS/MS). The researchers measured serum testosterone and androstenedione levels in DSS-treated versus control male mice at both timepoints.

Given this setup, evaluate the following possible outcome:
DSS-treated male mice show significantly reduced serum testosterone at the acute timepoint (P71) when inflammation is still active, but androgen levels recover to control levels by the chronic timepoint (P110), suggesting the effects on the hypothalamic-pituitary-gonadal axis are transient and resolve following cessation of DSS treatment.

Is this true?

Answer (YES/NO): NO